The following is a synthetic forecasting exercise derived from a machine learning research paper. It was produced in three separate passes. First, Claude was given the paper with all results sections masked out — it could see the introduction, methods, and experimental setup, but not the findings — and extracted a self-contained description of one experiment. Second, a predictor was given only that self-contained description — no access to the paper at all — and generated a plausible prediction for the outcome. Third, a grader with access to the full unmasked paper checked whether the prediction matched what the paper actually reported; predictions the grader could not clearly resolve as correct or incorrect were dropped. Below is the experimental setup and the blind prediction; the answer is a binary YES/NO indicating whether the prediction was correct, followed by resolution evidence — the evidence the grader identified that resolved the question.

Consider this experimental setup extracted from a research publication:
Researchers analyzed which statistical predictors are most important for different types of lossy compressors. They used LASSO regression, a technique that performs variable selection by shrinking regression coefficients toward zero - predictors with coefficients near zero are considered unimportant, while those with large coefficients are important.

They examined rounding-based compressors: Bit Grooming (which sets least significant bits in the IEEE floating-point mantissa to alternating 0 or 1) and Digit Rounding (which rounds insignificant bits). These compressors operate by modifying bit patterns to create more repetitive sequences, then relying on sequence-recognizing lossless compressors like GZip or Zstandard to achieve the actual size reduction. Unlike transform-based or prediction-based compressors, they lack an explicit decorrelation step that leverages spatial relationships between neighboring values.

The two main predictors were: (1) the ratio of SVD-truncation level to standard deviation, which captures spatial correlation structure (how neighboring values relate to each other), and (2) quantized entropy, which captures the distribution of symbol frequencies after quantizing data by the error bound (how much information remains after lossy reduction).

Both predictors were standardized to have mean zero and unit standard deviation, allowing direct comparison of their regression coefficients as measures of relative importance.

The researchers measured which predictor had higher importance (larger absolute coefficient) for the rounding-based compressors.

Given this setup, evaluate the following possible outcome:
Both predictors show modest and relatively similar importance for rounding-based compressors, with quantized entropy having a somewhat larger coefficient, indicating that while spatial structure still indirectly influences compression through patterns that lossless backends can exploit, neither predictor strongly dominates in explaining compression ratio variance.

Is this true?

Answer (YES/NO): NO